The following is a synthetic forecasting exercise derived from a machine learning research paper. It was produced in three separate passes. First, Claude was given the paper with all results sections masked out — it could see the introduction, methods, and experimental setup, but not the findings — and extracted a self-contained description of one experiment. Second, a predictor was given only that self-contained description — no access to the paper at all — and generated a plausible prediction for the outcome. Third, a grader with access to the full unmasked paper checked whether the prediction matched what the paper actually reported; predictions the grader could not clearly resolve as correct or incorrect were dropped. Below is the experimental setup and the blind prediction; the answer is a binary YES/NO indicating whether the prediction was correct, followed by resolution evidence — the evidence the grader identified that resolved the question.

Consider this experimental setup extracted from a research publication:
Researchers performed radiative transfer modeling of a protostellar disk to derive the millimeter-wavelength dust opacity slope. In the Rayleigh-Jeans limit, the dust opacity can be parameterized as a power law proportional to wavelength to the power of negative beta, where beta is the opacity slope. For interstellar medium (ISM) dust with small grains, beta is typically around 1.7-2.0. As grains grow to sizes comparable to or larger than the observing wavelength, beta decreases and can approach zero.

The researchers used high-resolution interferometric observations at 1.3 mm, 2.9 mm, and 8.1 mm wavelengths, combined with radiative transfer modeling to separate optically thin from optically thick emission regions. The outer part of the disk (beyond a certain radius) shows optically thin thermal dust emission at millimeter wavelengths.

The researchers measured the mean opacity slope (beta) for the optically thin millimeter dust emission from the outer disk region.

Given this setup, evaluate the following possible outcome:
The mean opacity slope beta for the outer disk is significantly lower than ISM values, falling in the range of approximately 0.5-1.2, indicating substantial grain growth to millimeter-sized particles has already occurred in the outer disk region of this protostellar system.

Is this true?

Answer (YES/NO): YES